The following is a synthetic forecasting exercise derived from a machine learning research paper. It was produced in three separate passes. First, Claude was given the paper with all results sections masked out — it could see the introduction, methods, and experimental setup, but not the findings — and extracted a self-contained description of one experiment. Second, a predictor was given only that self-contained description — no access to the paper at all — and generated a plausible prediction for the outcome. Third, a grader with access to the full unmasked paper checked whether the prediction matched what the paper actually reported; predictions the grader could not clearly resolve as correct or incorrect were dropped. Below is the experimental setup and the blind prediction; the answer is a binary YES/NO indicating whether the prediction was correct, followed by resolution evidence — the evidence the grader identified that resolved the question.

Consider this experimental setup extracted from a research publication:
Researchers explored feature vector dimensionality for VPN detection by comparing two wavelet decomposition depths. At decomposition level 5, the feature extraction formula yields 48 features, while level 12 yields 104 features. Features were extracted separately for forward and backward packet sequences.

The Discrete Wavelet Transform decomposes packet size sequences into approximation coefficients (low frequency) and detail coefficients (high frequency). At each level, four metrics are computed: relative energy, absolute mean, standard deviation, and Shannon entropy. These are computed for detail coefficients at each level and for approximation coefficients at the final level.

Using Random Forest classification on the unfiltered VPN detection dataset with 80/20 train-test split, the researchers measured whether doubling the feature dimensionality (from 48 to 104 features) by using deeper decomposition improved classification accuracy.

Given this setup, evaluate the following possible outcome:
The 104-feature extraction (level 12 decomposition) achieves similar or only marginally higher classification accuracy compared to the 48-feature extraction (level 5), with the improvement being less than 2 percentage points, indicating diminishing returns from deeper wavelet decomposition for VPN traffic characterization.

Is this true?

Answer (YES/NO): YES